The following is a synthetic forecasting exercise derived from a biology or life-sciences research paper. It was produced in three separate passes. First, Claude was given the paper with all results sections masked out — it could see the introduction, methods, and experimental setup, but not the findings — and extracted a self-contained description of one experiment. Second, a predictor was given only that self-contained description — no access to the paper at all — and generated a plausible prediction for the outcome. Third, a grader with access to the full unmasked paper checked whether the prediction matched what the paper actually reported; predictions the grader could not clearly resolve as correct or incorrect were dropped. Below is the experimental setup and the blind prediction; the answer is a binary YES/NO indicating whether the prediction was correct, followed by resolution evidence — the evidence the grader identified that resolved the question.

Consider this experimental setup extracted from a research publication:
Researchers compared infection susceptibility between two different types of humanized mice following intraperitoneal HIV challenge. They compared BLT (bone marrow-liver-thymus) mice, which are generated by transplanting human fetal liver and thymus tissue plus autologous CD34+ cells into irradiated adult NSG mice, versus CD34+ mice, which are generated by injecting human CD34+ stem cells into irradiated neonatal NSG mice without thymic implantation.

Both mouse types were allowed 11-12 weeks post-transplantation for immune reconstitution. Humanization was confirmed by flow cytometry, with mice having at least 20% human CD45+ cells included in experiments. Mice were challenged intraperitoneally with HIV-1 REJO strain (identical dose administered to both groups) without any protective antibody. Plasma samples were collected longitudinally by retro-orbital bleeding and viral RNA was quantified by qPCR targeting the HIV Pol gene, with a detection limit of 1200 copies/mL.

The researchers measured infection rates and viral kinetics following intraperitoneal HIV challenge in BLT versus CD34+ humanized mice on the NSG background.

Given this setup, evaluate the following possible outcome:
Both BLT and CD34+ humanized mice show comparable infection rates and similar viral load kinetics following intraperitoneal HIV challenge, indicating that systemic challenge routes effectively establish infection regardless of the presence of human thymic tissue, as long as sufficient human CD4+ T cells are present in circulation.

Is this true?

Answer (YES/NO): YES